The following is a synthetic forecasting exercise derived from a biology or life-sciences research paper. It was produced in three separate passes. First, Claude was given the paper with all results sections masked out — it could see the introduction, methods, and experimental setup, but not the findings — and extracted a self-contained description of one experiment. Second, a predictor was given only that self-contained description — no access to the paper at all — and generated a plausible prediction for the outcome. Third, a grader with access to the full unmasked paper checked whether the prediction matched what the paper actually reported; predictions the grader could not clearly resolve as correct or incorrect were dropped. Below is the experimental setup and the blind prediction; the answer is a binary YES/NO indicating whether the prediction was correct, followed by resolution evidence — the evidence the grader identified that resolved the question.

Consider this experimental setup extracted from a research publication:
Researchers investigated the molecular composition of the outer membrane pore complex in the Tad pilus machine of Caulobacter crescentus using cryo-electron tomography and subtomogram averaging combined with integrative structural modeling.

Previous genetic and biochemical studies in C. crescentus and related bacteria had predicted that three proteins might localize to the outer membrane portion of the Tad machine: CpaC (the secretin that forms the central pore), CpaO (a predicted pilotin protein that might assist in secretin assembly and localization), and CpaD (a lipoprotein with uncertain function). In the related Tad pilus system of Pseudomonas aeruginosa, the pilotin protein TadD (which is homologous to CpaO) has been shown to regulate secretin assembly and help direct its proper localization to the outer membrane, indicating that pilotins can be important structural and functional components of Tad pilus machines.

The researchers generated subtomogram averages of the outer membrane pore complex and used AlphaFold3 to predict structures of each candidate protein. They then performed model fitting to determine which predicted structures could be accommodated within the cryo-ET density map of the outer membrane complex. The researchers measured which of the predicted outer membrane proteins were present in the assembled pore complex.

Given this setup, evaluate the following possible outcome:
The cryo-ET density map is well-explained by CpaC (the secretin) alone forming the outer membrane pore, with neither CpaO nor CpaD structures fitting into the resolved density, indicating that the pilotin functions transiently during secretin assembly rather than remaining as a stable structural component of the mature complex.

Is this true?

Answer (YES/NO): NO